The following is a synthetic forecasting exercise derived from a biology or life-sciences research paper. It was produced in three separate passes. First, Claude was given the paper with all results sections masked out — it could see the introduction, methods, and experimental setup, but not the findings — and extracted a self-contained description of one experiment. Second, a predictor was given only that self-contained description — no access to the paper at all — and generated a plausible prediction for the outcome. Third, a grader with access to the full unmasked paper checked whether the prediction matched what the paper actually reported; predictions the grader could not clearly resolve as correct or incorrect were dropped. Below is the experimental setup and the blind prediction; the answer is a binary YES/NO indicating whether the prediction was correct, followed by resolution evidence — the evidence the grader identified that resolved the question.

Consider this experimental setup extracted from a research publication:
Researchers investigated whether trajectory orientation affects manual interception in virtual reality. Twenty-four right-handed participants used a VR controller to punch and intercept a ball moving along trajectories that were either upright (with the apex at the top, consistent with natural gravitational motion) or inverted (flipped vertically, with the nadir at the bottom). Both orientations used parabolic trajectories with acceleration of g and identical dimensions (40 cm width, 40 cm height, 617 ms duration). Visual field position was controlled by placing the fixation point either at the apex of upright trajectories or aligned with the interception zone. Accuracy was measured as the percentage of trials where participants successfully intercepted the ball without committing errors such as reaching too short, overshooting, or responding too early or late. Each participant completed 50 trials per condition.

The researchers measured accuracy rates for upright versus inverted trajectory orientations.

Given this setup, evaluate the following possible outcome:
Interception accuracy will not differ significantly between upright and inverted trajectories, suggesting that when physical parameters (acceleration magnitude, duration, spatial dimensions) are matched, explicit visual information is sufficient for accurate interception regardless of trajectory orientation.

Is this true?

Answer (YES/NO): YES